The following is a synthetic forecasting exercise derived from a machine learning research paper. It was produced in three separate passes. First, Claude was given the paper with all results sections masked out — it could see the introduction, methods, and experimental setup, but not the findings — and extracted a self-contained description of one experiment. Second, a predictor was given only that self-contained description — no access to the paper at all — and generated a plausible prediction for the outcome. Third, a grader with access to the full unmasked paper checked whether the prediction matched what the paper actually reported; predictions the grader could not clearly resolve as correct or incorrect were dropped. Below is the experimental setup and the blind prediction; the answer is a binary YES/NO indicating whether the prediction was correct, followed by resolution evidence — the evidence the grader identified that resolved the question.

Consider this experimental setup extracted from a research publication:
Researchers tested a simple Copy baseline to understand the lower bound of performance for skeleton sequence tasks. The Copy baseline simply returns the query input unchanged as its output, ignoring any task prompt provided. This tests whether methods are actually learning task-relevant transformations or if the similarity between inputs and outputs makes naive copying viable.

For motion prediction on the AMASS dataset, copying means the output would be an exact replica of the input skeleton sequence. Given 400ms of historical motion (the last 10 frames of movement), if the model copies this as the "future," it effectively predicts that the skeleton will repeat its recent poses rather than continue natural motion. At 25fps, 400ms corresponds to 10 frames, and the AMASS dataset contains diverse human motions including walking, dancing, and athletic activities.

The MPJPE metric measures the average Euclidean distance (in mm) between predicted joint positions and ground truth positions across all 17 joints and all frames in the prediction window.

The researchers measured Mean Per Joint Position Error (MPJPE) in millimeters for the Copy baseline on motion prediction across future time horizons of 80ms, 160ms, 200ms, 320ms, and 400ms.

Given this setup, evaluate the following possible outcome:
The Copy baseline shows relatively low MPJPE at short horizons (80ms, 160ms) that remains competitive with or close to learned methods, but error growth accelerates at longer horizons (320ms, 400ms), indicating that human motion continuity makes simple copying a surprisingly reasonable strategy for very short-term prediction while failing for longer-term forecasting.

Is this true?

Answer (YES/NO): NO